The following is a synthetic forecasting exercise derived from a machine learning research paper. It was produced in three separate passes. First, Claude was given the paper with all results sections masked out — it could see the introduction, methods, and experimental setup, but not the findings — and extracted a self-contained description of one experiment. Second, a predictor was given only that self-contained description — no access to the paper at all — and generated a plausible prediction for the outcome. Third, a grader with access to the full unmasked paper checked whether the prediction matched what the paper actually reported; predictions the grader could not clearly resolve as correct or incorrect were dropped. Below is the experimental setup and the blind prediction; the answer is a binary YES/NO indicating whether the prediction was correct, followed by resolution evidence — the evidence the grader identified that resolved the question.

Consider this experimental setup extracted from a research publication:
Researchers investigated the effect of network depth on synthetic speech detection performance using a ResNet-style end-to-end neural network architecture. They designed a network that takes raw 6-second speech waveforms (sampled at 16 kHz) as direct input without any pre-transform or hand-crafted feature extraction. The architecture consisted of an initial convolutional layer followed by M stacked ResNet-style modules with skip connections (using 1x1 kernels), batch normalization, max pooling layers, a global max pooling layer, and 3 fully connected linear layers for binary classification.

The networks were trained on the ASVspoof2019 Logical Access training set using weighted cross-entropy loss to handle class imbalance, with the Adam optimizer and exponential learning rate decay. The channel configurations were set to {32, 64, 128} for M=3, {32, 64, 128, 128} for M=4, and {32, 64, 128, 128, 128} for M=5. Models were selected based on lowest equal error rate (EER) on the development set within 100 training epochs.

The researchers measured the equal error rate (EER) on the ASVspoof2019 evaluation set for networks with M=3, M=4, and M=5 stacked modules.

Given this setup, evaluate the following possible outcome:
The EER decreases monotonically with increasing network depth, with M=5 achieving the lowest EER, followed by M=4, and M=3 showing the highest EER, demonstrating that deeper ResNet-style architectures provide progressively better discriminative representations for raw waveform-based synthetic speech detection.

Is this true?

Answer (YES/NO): NO